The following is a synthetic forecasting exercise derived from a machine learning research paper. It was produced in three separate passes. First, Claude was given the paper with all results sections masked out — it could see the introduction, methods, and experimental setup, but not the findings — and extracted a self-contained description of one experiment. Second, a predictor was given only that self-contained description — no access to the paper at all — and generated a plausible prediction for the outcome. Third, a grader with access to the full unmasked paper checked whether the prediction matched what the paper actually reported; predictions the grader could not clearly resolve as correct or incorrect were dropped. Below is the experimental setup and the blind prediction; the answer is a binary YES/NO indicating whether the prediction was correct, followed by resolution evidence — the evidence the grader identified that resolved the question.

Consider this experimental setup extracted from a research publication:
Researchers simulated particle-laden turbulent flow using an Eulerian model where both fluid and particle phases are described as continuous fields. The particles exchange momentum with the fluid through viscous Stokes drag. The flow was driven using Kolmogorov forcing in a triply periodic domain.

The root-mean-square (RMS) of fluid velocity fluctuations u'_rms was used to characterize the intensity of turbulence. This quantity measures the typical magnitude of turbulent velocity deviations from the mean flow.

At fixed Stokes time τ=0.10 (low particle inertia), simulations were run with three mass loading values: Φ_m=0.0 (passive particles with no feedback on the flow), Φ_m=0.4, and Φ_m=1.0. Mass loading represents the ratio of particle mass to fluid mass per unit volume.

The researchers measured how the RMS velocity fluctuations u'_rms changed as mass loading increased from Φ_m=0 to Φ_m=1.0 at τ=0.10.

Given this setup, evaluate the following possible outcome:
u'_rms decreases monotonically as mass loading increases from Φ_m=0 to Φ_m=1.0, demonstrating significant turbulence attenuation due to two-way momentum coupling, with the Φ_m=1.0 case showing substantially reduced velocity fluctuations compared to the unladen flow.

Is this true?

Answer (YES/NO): YES